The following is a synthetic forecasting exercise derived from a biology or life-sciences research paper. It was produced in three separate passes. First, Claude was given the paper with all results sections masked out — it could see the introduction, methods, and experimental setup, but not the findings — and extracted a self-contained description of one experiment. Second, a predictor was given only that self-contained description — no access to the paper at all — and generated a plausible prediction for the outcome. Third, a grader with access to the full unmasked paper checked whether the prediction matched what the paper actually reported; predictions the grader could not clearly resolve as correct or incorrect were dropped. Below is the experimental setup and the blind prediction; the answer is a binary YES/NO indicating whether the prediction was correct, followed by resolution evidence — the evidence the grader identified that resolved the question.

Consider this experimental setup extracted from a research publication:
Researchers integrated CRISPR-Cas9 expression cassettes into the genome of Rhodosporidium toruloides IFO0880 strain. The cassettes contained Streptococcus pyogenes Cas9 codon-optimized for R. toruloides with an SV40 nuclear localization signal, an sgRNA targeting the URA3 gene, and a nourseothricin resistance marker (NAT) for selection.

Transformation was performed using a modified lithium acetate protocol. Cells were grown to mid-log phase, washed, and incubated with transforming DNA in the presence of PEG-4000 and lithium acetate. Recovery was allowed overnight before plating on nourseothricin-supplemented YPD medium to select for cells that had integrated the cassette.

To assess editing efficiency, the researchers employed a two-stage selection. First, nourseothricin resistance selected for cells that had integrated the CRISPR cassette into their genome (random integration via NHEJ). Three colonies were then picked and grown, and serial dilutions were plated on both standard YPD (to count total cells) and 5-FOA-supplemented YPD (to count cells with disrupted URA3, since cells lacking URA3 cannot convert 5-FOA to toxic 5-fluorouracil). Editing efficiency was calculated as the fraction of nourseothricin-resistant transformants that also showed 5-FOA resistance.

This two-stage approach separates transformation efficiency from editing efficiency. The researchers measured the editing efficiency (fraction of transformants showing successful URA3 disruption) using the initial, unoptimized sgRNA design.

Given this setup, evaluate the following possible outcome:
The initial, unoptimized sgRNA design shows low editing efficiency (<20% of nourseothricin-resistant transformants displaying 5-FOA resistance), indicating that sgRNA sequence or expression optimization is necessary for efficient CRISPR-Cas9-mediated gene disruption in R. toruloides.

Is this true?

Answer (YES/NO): YES